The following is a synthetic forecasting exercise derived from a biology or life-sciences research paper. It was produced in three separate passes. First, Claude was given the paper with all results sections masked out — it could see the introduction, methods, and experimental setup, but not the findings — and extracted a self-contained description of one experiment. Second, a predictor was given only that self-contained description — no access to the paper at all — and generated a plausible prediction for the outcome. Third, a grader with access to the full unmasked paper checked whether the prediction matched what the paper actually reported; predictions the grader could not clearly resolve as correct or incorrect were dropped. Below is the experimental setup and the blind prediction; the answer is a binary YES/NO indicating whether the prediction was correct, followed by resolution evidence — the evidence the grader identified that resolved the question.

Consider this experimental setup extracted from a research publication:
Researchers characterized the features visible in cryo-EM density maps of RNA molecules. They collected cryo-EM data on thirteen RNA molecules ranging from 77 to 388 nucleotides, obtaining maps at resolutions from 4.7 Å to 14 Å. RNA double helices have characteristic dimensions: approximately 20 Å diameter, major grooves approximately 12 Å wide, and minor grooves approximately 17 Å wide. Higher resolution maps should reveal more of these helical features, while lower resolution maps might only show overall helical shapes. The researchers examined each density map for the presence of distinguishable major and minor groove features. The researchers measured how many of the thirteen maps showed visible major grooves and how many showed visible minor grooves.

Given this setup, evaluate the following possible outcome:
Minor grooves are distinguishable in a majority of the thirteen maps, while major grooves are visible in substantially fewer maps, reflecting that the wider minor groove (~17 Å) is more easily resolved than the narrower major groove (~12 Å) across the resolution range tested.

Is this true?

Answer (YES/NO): NO